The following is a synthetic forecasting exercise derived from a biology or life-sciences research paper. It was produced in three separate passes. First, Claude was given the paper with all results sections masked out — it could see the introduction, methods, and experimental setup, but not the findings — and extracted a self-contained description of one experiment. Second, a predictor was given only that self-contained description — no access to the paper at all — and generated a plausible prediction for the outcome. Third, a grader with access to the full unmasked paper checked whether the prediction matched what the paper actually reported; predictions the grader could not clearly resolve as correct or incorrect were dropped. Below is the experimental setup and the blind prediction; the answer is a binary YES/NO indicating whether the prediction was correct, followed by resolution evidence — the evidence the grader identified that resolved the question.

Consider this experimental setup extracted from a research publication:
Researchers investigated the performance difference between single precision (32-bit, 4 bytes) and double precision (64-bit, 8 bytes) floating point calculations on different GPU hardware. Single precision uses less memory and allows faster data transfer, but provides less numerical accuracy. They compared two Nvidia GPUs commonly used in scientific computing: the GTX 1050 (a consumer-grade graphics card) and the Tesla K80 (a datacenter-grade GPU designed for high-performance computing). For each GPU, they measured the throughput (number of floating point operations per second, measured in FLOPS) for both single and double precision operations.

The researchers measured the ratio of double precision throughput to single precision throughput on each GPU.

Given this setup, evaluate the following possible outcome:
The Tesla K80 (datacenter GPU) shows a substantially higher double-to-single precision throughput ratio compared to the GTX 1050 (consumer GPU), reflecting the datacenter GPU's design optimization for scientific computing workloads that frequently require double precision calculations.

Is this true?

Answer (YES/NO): YES